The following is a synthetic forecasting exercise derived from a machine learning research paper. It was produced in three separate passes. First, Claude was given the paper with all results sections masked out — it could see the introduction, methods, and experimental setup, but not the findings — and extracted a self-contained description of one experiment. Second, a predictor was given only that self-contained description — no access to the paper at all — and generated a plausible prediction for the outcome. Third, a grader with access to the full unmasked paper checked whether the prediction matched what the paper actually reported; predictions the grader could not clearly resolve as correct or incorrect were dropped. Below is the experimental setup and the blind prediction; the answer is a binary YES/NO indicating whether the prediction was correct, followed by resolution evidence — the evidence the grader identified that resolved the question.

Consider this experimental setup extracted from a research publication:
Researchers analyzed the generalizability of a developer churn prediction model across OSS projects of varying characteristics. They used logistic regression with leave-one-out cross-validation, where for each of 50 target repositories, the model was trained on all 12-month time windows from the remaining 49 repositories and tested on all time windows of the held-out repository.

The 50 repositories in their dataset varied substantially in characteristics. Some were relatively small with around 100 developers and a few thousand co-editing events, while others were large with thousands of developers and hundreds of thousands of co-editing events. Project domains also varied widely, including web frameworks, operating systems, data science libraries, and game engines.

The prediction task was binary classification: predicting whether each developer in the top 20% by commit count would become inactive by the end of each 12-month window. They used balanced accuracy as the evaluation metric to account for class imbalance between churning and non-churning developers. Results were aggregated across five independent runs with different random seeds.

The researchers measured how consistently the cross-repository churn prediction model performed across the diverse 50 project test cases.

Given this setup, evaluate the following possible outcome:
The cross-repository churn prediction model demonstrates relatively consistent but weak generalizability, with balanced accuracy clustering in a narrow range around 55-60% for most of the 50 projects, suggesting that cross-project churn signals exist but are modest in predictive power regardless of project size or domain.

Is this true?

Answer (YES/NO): NO